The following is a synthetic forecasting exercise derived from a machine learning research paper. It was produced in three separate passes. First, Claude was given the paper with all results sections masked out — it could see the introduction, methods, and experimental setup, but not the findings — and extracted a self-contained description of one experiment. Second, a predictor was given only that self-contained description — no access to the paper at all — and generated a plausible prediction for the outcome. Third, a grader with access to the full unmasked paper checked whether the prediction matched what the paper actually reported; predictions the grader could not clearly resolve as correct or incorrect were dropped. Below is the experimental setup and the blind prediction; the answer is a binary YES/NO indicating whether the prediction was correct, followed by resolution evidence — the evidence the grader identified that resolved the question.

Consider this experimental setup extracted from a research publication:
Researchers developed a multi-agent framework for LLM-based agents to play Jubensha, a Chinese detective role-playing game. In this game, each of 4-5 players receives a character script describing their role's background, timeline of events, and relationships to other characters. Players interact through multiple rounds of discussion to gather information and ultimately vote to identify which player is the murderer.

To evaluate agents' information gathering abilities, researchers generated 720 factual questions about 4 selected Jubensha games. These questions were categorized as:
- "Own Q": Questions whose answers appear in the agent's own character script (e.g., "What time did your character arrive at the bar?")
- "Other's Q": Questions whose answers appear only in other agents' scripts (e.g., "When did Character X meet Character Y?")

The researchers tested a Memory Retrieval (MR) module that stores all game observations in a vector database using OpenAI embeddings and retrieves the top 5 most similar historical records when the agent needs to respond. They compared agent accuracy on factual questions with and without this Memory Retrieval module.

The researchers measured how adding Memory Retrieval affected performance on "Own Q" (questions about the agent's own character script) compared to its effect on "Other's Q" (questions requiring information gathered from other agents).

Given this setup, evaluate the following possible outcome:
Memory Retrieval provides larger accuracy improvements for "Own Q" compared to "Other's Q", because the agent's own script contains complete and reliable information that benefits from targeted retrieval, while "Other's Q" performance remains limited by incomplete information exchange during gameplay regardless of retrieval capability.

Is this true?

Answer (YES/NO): NO